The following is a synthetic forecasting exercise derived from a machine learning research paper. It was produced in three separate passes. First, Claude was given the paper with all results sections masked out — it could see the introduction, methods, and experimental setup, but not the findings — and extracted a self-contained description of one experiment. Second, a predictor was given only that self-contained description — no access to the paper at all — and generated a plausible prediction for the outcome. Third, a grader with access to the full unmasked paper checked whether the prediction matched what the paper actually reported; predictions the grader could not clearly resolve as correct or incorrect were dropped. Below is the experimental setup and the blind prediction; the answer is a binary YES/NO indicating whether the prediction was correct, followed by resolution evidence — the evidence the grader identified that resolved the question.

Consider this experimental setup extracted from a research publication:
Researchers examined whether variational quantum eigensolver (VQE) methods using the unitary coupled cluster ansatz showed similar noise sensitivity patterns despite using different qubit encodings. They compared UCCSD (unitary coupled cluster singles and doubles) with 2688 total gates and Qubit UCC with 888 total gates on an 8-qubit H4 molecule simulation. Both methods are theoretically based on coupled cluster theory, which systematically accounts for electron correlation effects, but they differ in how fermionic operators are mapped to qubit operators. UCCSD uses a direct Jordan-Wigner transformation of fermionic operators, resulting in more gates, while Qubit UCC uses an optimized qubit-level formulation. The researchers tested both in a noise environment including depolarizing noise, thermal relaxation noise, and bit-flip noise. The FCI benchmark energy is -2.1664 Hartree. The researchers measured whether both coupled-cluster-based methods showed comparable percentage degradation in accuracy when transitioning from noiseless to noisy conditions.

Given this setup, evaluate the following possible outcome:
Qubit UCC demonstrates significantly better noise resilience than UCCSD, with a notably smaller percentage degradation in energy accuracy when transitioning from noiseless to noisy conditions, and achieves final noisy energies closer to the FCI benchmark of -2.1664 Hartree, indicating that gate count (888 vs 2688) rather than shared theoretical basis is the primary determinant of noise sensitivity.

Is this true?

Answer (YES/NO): NO